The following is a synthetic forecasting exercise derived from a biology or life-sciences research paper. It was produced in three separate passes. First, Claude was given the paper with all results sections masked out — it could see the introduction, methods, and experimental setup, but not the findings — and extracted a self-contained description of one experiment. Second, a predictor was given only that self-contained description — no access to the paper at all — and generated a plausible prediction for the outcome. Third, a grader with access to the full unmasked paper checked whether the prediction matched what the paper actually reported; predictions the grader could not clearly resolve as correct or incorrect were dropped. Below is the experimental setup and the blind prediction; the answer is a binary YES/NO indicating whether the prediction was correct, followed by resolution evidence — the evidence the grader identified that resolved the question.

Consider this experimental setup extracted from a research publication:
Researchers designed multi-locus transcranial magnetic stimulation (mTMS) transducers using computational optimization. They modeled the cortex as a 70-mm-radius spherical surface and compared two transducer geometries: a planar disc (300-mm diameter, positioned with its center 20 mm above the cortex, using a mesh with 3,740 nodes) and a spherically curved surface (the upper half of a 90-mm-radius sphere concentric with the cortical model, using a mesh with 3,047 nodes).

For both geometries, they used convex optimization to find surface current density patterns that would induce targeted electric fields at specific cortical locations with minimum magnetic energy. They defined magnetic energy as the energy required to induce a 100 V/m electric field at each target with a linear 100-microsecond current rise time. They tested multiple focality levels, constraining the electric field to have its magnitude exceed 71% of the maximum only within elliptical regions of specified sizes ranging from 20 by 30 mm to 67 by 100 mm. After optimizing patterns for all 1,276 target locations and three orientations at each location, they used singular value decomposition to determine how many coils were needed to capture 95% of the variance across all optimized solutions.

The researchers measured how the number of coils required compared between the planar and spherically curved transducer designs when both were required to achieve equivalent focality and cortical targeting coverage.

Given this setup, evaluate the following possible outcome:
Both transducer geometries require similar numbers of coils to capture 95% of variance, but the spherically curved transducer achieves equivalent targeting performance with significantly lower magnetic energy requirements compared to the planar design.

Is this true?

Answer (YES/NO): NO